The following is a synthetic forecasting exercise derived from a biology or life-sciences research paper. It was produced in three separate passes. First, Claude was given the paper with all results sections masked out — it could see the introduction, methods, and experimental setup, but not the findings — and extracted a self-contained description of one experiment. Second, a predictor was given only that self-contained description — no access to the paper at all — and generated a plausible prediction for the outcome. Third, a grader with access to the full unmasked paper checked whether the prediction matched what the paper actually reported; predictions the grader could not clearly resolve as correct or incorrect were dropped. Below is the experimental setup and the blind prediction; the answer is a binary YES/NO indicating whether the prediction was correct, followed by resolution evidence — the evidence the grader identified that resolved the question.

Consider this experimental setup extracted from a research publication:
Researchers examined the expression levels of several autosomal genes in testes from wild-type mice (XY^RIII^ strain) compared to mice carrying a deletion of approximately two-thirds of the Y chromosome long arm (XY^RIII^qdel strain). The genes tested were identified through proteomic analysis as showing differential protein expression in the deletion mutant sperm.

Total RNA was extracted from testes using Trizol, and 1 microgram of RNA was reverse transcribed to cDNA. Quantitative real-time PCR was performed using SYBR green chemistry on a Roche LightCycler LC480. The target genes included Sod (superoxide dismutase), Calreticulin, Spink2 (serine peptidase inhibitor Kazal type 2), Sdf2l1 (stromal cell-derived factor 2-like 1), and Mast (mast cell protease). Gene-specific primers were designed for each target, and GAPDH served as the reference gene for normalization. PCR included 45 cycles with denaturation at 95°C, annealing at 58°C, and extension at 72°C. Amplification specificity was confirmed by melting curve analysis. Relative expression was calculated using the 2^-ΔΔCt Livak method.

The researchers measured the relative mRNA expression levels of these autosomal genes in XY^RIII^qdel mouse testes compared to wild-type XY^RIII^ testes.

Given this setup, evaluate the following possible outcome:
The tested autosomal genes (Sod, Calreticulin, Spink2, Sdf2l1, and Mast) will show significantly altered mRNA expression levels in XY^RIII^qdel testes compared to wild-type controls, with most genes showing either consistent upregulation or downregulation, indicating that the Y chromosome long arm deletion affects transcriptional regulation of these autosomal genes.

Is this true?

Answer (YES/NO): YES